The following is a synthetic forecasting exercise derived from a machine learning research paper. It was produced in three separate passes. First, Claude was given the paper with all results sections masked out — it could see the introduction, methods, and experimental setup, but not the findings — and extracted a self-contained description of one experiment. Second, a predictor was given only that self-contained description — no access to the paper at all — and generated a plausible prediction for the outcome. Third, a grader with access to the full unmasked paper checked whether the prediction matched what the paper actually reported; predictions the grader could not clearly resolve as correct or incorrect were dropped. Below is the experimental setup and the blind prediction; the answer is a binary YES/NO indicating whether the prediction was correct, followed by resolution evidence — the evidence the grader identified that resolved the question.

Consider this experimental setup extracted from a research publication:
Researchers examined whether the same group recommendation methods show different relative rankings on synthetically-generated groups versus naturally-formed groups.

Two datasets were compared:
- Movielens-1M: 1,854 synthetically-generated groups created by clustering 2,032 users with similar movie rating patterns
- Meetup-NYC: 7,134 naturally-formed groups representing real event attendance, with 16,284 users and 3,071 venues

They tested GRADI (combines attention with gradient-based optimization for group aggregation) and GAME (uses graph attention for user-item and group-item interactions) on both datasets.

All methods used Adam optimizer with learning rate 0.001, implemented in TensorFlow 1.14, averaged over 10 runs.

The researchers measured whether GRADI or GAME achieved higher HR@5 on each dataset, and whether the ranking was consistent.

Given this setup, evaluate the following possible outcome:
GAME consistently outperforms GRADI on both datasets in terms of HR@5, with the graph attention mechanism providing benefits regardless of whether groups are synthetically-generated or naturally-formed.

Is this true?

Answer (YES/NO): YES